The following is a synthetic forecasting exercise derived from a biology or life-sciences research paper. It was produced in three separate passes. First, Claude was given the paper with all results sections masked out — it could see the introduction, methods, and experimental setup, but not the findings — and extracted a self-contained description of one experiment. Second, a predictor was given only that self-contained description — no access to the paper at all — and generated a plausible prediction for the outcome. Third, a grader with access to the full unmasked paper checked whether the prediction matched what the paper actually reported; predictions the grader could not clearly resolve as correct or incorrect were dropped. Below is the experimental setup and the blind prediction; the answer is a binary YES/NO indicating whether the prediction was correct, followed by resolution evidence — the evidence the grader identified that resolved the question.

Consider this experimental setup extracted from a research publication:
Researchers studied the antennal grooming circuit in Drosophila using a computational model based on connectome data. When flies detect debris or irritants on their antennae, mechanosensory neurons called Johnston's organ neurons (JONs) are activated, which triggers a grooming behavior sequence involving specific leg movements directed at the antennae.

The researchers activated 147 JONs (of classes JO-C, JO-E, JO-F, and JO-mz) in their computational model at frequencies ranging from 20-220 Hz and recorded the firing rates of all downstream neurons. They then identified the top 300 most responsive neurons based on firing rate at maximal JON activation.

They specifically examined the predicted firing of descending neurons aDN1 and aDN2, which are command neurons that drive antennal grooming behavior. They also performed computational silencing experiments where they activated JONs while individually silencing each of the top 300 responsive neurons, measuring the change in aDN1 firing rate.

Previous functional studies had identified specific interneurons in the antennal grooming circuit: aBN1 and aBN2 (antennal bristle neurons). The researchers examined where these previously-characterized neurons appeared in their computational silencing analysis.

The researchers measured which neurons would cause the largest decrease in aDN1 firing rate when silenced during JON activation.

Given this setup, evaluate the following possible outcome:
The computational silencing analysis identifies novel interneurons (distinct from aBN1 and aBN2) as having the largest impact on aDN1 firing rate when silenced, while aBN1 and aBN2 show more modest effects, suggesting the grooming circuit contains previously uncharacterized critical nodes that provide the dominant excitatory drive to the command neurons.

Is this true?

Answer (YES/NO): NO